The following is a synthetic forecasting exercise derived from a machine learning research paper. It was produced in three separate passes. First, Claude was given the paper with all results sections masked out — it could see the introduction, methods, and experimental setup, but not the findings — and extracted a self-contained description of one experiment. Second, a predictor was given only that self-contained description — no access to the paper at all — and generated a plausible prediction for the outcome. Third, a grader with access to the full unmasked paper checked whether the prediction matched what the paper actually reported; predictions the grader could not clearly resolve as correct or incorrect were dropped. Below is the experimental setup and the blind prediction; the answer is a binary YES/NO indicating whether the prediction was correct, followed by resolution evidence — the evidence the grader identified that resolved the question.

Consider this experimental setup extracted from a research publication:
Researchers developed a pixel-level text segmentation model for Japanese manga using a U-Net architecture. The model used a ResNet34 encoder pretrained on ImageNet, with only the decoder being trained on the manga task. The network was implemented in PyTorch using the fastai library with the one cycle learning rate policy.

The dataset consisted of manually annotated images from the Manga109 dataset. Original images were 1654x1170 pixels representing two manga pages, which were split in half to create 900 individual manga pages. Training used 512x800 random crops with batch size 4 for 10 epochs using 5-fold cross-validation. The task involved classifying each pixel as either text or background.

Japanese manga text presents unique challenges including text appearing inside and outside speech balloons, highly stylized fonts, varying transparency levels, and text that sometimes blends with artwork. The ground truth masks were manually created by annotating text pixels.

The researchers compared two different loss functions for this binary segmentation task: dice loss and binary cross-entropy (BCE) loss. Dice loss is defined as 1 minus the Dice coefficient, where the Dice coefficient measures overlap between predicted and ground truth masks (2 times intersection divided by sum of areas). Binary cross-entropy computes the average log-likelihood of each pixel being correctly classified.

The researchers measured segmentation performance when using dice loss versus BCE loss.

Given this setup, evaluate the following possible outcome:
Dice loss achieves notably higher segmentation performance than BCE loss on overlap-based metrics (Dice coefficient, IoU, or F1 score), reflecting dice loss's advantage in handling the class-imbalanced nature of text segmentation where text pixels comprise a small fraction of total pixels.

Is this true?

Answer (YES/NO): YES